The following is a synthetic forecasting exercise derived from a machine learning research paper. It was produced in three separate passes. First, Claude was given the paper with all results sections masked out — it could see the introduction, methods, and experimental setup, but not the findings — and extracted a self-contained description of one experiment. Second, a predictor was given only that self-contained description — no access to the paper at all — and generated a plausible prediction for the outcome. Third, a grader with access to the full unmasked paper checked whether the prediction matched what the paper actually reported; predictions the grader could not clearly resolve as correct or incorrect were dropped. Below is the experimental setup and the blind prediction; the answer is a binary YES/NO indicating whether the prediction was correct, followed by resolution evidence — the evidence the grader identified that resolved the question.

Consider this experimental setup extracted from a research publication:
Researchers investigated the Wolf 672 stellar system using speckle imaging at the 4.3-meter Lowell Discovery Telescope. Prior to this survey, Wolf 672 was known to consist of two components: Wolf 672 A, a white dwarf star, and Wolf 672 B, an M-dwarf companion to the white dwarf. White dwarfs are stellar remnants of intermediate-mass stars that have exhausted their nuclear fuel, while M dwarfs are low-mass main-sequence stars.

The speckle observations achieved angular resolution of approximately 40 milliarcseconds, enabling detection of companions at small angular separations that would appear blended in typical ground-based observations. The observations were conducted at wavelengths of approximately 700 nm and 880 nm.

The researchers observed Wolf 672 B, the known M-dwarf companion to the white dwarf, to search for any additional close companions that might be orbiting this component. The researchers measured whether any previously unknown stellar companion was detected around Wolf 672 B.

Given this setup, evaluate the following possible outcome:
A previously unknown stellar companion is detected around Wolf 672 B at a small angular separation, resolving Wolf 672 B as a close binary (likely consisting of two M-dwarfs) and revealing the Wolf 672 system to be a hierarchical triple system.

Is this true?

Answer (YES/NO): YES